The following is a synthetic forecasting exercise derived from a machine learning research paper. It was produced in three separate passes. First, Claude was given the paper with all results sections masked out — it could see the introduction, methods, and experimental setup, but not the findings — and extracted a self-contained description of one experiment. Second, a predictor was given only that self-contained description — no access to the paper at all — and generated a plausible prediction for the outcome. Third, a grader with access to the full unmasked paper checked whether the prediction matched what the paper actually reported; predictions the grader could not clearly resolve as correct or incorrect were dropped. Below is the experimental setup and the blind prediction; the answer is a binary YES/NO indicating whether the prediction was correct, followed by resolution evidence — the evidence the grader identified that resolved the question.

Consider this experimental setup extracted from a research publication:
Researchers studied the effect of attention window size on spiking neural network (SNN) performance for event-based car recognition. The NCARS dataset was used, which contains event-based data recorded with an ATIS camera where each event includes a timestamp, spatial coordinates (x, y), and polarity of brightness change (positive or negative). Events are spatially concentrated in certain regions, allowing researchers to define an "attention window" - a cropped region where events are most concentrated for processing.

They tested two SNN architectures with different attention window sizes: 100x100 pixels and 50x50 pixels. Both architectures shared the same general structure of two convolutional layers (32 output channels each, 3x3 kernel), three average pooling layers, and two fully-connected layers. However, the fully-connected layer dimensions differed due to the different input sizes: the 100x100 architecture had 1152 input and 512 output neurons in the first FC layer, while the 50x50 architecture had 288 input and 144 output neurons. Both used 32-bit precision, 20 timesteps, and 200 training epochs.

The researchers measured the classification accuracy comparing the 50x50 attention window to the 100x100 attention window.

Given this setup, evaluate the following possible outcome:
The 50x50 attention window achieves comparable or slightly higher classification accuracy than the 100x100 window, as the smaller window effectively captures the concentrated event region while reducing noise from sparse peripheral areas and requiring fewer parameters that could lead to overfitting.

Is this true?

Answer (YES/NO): NO